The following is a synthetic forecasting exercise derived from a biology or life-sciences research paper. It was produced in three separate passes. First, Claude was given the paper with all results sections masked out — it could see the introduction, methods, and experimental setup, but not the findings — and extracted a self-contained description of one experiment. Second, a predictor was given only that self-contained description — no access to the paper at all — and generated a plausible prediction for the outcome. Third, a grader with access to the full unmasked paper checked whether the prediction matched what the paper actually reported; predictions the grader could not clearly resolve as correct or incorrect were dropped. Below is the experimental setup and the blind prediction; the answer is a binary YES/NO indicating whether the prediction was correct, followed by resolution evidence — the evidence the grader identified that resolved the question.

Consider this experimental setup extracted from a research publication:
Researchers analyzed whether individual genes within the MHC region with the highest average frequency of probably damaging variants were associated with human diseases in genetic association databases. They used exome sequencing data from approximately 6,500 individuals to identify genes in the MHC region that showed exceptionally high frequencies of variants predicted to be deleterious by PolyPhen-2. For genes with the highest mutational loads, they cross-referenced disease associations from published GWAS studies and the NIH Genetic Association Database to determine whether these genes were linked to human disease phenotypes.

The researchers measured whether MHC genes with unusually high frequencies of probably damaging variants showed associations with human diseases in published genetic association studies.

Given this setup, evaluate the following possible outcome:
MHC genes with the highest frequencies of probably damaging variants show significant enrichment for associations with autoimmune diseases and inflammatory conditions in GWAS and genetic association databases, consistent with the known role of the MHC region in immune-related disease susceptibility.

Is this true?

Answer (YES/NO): NO